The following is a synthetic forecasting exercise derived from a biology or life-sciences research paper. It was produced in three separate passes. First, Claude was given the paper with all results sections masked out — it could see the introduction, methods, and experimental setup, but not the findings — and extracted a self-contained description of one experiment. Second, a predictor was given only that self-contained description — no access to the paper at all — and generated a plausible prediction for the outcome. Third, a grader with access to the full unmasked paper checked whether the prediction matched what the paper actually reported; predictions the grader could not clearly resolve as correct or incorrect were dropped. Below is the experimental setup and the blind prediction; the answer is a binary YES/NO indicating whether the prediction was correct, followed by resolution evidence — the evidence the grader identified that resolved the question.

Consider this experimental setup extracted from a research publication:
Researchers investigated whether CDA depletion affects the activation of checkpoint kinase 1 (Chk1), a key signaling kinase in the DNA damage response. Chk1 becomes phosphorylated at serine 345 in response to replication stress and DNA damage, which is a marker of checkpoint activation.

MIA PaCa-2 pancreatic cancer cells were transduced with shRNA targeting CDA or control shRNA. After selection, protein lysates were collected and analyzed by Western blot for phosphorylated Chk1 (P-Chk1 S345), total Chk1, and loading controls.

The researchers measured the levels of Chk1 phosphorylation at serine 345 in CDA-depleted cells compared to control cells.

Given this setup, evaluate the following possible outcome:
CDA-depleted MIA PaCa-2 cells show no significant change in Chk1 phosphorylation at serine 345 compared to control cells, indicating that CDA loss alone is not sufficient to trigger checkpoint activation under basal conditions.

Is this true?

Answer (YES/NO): NO